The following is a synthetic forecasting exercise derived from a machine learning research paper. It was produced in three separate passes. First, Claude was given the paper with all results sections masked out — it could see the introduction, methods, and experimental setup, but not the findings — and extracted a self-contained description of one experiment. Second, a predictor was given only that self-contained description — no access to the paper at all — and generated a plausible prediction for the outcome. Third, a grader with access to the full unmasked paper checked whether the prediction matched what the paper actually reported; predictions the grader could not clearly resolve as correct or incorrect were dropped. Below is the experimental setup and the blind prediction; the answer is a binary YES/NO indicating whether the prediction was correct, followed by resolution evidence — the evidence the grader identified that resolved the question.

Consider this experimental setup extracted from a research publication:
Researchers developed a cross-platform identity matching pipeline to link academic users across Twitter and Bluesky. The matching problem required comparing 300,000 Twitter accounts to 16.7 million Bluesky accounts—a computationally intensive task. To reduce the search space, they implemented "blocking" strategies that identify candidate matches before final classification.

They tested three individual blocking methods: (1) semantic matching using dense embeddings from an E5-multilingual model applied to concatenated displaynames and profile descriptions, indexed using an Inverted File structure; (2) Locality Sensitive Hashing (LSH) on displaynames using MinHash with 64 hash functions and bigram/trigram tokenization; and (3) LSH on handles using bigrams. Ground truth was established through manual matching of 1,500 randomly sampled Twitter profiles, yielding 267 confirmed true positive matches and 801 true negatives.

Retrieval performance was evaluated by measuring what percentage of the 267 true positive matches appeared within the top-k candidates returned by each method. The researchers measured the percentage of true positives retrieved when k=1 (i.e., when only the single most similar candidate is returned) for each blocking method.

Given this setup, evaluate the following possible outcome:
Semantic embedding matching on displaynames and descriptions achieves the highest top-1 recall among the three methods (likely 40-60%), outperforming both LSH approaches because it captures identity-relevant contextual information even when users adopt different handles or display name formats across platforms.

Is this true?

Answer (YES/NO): NO